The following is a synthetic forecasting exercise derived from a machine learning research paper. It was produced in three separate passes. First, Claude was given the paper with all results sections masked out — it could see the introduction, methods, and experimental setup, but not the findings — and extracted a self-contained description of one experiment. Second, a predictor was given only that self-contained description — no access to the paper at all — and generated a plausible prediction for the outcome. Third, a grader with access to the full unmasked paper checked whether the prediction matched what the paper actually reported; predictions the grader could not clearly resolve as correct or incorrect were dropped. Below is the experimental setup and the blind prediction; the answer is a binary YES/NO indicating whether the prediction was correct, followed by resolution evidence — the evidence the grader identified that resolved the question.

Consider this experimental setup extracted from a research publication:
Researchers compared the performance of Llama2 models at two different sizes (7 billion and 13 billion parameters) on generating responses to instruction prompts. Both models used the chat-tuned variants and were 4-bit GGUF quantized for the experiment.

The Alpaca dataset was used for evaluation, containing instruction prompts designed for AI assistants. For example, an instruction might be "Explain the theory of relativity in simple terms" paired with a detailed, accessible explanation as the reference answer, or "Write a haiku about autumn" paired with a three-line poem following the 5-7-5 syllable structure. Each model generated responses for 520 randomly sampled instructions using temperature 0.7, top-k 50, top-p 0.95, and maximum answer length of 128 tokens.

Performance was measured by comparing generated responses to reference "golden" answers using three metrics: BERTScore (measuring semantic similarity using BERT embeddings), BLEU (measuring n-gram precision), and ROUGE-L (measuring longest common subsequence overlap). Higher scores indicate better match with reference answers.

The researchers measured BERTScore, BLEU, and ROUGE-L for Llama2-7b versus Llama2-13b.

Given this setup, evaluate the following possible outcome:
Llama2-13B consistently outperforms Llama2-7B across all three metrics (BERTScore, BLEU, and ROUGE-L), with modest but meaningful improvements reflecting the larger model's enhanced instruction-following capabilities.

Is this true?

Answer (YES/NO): NO